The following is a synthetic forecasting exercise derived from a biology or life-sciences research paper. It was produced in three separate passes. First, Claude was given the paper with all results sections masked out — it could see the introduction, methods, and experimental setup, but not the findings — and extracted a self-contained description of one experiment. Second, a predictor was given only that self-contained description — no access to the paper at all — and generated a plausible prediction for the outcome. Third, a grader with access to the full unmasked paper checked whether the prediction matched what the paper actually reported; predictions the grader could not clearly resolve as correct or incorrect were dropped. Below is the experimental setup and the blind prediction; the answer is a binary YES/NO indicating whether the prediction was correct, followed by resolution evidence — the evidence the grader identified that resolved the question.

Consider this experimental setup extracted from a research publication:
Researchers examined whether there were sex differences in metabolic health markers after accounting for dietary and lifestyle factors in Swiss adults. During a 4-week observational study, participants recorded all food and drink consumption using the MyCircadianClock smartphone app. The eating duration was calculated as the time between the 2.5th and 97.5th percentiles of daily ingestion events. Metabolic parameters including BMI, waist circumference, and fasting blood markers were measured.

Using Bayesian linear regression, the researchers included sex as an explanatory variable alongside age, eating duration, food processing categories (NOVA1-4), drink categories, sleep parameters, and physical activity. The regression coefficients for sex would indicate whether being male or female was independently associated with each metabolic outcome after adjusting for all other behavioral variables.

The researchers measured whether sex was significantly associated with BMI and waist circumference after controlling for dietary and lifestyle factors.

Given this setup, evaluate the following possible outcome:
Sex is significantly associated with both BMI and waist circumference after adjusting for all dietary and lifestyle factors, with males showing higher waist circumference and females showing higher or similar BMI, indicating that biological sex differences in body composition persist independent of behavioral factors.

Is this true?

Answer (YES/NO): NO